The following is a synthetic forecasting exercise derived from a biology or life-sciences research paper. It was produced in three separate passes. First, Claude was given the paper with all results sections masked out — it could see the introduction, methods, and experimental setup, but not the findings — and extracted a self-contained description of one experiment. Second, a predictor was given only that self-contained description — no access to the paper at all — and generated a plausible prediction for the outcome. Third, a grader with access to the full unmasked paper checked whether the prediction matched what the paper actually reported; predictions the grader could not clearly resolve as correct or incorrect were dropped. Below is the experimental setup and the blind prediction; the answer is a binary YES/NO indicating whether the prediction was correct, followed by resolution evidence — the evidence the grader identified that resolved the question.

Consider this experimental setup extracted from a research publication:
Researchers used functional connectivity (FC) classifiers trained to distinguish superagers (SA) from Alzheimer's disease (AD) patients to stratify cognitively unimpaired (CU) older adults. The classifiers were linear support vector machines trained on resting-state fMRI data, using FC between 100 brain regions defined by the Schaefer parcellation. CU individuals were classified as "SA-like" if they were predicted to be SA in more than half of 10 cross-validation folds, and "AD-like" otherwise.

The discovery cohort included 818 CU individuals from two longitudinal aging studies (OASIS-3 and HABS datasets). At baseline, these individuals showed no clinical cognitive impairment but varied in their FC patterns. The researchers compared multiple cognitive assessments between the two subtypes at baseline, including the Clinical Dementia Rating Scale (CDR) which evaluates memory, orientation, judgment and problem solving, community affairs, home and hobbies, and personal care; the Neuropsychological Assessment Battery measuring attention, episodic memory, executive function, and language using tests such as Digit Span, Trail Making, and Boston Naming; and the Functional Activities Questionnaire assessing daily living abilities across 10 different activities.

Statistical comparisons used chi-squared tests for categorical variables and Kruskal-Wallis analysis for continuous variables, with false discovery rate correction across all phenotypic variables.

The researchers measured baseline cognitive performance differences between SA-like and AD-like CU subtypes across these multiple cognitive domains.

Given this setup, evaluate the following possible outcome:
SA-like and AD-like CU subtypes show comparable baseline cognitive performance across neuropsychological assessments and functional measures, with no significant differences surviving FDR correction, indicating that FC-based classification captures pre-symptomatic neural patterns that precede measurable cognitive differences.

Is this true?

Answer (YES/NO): YES